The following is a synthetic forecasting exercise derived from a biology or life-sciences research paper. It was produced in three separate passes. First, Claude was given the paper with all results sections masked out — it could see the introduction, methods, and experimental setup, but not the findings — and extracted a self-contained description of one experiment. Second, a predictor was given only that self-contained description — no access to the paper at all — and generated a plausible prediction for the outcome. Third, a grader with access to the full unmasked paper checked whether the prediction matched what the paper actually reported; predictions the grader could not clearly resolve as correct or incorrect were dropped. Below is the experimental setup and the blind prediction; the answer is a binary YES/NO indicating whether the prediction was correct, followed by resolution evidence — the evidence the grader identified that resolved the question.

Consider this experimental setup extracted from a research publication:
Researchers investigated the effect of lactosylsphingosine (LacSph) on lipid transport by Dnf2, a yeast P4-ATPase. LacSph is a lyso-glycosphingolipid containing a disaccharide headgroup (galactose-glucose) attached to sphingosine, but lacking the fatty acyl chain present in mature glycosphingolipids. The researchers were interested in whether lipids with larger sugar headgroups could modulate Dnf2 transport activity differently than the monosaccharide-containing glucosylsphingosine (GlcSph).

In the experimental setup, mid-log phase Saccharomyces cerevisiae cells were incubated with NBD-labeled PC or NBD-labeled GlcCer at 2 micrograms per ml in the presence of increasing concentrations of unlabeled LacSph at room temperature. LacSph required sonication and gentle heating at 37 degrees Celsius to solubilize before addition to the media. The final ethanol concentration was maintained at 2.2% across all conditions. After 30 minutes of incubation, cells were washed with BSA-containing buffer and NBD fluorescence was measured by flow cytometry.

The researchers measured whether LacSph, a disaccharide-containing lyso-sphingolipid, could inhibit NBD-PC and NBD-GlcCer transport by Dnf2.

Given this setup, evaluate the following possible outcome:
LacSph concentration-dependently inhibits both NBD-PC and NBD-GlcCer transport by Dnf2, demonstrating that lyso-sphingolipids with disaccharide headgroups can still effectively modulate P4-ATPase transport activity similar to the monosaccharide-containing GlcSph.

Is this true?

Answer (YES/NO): NO